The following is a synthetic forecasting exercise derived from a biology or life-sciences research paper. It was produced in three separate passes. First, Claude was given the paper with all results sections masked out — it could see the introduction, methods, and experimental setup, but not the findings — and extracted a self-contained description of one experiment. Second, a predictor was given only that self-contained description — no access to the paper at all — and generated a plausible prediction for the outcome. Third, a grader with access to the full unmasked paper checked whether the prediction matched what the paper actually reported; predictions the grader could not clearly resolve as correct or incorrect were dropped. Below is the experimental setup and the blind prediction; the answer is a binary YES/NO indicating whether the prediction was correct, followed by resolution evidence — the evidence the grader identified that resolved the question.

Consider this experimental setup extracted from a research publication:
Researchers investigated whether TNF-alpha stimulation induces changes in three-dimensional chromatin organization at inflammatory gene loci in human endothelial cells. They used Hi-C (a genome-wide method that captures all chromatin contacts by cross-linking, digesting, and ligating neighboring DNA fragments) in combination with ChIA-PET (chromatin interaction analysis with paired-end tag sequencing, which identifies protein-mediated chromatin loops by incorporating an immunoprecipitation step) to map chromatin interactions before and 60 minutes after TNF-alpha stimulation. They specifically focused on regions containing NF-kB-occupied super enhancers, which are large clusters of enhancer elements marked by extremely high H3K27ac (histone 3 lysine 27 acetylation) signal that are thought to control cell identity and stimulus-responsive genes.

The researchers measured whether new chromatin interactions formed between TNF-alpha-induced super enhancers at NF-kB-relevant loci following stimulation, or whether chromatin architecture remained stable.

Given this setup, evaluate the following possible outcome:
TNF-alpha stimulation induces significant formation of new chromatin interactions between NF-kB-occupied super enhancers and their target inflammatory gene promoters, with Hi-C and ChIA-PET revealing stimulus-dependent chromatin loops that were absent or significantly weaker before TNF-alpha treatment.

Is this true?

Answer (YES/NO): NO